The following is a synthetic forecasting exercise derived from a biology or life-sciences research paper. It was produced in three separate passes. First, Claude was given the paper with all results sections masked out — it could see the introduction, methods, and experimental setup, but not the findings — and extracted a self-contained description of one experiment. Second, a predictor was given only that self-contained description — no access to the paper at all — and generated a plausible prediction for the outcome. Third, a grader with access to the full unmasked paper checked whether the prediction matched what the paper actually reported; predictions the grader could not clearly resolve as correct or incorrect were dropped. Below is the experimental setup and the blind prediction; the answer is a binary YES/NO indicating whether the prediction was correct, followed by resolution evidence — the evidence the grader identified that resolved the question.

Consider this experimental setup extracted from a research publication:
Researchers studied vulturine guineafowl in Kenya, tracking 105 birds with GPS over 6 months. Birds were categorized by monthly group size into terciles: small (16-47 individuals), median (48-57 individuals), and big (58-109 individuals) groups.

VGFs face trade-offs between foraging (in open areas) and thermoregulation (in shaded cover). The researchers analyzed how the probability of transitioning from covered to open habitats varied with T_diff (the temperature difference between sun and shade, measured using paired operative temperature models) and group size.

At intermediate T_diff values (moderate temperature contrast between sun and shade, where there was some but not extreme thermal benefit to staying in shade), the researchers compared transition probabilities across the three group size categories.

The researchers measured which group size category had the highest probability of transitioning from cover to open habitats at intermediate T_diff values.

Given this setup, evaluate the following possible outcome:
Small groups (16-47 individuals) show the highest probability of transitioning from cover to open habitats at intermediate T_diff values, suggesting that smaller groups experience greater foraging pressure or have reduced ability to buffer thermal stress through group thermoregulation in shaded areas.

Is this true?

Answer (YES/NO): NO